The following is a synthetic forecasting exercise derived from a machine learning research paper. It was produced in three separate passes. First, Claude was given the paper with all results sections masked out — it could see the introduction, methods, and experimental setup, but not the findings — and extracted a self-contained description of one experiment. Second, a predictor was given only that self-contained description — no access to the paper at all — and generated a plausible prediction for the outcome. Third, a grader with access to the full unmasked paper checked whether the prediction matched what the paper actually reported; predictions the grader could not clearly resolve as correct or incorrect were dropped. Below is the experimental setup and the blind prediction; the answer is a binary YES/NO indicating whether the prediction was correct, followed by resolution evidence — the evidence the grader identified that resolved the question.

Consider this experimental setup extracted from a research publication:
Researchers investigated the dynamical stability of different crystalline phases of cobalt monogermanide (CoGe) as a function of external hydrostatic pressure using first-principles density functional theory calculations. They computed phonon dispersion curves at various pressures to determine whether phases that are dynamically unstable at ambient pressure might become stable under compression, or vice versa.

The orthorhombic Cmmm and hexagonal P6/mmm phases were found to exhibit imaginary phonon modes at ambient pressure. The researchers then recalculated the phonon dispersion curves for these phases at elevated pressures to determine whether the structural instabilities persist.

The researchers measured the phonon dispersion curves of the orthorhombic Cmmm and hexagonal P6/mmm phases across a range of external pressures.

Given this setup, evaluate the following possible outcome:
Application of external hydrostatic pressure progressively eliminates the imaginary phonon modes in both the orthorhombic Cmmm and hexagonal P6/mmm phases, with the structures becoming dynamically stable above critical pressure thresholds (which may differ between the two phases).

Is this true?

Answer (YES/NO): NO